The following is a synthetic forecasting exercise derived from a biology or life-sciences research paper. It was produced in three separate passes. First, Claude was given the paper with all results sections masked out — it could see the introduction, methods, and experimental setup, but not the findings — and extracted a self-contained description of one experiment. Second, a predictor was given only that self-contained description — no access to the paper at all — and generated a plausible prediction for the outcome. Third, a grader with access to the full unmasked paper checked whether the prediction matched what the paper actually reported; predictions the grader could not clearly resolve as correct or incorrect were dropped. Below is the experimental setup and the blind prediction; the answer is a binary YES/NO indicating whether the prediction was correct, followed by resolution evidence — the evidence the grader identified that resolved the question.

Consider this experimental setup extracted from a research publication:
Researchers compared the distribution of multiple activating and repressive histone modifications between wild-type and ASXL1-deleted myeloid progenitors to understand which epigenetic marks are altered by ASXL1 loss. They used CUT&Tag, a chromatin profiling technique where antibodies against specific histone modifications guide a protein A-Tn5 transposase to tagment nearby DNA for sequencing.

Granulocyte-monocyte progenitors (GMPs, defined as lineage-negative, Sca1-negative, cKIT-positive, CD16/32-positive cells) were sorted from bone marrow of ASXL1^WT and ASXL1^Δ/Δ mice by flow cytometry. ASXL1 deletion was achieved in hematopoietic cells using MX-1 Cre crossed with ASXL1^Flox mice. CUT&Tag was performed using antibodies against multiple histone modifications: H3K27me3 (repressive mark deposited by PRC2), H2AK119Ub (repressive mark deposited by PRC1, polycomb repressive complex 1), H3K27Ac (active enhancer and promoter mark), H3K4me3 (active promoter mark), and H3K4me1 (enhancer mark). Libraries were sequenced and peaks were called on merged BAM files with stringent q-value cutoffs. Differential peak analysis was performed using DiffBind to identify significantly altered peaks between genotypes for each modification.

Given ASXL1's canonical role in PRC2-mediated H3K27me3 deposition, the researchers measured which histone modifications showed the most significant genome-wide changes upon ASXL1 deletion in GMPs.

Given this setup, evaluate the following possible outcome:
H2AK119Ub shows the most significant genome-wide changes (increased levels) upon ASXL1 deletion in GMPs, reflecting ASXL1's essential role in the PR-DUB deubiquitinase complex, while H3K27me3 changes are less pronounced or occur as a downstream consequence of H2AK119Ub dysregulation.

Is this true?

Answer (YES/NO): NO